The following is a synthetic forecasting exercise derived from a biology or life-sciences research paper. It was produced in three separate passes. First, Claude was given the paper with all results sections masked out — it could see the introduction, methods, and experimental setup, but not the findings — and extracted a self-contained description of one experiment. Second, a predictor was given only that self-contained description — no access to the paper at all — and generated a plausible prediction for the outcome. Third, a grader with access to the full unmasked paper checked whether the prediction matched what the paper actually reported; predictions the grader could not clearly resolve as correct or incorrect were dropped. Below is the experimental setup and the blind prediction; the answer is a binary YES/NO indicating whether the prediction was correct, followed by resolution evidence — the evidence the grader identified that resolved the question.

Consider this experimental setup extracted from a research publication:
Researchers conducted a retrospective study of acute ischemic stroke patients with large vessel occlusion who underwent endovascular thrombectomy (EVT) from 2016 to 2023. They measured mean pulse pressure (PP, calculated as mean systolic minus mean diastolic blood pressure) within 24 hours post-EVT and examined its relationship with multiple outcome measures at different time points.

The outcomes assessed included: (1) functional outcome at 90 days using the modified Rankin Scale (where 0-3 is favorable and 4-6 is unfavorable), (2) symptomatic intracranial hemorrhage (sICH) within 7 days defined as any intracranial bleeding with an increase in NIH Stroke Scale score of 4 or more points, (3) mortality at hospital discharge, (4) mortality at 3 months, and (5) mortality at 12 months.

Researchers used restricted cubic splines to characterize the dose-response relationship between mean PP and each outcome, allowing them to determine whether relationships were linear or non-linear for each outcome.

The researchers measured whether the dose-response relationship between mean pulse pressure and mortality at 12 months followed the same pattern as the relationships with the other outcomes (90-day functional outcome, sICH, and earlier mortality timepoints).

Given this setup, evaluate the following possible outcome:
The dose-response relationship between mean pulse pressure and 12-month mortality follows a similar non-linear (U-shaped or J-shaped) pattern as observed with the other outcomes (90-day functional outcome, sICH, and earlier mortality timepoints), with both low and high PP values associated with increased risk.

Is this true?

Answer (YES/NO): NO